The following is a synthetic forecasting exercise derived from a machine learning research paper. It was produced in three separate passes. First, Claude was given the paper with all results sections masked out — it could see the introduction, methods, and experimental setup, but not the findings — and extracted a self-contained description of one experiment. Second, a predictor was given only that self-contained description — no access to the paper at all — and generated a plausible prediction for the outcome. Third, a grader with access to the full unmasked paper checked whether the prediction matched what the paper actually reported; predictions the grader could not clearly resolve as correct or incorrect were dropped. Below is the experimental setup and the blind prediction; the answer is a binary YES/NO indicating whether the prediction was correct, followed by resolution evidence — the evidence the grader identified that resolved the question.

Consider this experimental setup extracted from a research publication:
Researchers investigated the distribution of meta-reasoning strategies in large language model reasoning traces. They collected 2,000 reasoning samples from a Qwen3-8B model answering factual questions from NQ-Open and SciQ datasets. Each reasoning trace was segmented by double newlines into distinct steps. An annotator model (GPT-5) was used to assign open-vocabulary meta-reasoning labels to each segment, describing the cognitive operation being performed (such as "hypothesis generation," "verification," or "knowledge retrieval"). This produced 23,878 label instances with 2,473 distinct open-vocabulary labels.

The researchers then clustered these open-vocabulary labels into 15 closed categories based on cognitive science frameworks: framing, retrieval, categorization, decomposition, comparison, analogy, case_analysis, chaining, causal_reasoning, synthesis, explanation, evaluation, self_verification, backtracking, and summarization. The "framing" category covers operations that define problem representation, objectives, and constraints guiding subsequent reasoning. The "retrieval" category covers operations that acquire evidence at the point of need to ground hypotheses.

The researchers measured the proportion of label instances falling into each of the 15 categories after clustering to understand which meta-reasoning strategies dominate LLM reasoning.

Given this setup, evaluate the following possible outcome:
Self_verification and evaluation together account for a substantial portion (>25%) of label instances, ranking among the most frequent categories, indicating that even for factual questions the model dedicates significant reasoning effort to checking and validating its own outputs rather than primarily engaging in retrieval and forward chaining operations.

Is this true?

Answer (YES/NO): NO